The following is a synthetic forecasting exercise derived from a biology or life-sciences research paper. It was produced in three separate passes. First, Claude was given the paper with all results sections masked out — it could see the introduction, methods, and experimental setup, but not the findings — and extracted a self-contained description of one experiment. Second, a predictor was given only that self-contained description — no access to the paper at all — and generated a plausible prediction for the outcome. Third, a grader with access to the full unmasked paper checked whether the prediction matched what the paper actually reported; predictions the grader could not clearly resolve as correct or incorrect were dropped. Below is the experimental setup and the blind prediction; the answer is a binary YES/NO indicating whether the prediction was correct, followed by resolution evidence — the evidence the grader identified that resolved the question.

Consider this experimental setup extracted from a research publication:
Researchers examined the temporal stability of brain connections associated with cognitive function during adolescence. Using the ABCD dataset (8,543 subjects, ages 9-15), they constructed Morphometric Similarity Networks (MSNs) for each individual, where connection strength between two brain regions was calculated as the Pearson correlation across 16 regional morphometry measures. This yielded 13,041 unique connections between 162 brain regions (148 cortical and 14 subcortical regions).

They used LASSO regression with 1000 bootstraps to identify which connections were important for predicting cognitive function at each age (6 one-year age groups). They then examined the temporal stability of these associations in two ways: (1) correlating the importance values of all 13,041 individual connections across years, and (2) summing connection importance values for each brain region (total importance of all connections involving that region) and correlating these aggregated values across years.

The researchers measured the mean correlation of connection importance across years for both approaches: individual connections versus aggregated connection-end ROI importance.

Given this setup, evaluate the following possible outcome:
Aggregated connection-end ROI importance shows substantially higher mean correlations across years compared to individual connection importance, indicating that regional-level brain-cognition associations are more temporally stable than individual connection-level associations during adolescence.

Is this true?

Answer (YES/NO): YES